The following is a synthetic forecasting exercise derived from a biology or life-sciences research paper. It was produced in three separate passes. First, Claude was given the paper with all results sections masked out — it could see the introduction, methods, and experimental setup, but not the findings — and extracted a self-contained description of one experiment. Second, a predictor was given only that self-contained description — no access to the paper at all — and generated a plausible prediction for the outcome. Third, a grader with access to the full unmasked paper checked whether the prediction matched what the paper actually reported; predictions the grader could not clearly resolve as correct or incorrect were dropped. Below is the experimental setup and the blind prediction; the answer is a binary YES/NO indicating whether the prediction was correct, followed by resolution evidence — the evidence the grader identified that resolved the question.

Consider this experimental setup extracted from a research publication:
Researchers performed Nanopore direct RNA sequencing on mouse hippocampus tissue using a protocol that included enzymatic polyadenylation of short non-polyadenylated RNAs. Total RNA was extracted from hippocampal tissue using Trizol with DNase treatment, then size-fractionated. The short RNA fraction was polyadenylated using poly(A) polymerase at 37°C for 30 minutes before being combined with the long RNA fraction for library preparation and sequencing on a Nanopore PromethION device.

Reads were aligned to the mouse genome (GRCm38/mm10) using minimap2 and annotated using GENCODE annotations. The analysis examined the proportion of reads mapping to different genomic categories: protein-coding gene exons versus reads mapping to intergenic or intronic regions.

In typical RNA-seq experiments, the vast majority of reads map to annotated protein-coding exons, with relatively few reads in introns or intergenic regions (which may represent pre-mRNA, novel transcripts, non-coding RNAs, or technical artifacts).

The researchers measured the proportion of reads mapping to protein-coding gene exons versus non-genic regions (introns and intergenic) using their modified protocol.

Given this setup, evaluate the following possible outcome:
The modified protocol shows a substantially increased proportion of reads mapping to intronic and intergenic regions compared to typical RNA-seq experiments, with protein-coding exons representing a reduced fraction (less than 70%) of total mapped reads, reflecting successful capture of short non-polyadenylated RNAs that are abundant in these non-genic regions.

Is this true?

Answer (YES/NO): NO